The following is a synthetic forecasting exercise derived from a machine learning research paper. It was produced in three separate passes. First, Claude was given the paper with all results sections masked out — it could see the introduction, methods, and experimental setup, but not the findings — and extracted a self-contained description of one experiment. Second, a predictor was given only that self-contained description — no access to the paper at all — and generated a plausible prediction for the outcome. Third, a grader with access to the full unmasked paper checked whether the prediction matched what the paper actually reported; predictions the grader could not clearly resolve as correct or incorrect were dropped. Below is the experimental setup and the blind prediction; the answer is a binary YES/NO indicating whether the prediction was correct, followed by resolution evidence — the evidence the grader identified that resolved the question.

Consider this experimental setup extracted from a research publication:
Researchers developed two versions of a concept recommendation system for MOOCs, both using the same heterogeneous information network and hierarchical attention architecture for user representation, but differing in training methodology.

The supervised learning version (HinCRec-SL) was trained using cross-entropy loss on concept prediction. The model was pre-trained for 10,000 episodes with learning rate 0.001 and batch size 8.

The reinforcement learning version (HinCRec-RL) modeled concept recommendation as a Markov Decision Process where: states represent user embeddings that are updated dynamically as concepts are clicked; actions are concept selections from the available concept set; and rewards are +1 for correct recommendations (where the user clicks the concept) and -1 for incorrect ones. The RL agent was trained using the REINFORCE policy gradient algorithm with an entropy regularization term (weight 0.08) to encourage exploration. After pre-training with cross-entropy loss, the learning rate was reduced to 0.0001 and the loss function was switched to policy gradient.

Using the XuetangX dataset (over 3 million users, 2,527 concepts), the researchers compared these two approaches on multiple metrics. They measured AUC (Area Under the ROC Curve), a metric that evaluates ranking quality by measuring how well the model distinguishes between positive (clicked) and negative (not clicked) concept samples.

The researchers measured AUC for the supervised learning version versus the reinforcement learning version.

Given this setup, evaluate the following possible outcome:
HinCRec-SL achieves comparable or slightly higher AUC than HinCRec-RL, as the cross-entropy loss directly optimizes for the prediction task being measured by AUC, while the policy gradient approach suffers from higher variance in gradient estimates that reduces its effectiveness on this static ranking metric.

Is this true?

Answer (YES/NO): YES